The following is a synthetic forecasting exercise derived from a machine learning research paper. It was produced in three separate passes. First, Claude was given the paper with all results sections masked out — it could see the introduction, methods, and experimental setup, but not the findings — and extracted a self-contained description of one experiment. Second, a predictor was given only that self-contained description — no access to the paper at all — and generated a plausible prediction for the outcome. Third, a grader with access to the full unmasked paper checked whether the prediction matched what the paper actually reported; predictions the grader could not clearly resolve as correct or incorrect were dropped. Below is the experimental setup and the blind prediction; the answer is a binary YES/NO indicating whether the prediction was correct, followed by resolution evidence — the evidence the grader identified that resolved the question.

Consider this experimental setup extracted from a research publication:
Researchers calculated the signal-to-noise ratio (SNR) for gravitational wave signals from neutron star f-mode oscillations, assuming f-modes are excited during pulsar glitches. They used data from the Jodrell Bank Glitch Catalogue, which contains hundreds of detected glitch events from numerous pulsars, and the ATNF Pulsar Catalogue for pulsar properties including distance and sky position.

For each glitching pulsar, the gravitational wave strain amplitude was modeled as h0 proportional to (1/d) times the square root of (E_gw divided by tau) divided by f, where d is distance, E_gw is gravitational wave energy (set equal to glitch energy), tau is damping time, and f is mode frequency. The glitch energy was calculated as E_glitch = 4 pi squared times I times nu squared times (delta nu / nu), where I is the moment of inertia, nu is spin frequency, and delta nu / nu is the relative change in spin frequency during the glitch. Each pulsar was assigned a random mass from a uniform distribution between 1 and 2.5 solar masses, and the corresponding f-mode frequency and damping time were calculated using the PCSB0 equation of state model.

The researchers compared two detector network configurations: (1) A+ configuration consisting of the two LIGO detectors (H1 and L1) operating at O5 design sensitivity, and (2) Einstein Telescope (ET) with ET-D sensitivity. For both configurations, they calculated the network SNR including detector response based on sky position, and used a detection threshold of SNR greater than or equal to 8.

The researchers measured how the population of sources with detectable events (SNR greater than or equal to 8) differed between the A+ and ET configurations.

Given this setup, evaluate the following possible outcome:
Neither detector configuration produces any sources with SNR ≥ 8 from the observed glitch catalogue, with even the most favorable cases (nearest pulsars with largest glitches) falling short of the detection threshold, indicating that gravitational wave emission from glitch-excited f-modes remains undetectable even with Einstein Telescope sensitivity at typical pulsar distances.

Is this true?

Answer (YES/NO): NO